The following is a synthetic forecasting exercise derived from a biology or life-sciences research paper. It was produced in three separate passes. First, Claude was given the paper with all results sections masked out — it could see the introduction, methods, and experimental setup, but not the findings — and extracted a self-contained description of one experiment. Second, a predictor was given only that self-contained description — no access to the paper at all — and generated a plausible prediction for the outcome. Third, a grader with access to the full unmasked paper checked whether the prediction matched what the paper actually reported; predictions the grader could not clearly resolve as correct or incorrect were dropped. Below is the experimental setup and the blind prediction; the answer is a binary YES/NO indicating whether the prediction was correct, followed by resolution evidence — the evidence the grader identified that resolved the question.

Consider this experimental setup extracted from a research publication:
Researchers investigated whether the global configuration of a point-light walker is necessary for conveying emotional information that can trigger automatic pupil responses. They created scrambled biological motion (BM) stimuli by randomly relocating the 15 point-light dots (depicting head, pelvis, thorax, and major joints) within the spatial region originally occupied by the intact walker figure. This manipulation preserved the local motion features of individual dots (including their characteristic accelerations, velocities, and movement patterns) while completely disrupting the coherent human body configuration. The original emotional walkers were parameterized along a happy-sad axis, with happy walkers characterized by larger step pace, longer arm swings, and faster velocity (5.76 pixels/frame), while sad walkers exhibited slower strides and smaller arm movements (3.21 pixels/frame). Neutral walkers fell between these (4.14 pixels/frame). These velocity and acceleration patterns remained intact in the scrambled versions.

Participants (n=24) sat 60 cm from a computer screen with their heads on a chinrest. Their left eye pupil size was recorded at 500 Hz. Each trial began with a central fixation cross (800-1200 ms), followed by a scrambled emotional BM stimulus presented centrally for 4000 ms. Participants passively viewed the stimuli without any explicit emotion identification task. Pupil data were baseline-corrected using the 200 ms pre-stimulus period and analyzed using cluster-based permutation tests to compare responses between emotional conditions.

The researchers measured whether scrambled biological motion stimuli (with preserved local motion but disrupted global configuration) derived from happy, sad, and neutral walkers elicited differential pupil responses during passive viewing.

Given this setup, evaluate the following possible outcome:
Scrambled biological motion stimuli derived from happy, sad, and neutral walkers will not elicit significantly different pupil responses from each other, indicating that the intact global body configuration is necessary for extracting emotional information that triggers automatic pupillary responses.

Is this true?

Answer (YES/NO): NO